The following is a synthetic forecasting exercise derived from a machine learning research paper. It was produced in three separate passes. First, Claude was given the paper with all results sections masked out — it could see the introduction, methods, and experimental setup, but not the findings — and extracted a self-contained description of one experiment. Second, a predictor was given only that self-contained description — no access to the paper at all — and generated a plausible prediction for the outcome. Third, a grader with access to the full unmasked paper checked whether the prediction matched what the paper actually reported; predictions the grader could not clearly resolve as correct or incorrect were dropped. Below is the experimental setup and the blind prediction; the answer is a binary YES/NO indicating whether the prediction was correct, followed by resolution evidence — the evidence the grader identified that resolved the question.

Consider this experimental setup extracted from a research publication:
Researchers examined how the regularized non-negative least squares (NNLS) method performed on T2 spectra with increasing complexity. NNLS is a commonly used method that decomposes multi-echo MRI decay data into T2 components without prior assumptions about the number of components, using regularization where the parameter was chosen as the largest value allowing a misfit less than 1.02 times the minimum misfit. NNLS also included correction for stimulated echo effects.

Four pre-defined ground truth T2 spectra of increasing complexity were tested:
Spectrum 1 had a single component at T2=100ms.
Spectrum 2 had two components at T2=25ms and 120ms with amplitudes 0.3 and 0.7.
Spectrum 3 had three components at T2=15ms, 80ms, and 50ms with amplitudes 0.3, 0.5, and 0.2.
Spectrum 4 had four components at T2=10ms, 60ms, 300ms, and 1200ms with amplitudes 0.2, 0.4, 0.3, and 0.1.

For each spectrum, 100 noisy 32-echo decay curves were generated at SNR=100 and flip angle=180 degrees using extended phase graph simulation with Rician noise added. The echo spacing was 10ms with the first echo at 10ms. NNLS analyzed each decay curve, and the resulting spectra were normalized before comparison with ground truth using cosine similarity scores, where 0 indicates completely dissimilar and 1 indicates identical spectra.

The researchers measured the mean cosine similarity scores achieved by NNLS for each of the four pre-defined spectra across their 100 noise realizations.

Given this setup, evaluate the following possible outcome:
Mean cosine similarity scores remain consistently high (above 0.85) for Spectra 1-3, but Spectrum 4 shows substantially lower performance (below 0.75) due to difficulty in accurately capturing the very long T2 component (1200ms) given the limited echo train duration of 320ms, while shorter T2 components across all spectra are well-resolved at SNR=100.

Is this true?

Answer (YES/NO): NO